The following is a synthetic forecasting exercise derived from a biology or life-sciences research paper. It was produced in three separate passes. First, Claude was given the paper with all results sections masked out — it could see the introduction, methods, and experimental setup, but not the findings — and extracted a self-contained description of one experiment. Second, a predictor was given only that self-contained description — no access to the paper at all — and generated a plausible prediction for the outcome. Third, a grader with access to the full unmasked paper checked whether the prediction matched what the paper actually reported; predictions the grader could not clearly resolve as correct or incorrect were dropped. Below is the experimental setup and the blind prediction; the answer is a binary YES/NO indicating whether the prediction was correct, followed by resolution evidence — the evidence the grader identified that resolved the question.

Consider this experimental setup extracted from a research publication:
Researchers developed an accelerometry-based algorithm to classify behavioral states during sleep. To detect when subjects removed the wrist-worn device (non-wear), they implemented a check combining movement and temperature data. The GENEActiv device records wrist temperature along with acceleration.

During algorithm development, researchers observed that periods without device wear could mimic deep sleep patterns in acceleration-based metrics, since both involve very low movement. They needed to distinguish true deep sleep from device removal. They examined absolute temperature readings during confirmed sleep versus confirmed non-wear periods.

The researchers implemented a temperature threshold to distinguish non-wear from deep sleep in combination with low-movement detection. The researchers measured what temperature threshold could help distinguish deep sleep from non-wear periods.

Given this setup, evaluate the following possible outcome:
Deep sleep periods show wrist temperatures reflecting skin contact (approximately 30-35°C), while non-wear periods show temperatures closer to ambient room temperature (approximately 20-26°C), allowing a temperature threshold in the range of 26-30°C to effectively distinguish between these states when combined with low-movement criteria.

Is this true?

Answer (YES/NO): NO